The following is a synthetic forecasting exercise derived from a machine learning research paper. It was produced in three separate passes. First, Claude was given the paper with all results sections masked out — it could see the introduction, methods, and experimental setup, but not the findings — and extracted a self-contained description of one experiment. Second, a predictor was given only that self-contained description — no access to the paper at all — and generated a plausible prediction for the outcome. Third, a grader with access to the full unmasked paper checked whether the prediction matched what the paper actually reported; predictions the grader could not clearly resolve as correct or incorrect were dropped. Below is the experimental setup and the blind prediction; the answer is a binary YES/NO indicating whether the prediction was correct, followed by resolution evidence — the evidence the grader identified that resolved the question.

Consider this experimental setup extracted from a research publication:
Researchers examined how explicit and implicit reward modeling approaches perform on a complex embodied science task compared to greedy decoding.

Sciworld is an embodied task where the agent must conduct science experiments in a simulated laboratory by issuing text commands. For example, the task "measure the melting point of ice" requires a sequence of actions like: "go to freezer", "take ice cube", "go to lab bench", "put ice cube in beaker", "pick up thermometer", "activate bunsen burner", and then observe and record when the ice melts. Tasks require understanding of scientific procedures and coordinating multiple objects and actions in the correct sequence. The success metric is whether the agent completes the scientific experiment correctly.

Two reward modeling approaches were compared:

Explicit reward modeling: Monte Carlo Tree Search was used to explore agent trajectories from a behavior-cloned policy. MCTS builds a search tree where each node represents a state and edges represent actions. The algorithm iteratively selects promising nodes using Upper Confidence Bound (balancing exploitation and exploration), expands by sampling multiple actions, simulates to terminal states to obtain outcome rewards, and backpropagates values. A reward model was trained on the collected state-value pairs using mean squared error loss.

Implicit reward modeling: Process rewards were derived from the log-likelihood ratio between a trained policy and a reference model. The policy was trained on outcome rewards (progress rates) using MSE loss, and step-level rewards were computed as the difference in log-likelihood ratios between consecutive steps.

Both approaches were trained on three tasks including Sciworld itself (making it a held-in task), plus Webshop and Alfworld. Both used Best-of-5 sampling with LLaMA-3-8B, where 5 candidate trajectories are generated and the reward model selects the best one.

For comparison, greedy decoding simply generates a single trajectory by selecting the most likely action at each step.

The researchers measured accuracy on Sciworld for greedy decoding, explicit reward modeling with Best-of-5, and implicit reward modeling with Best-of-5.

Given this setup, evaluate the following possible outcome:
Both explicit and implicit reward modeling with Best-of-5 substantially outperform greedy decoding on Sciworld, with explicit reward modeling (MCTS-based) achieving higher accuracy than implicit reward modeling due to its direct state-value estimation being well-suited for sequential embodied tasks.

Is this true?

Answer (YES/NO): YES